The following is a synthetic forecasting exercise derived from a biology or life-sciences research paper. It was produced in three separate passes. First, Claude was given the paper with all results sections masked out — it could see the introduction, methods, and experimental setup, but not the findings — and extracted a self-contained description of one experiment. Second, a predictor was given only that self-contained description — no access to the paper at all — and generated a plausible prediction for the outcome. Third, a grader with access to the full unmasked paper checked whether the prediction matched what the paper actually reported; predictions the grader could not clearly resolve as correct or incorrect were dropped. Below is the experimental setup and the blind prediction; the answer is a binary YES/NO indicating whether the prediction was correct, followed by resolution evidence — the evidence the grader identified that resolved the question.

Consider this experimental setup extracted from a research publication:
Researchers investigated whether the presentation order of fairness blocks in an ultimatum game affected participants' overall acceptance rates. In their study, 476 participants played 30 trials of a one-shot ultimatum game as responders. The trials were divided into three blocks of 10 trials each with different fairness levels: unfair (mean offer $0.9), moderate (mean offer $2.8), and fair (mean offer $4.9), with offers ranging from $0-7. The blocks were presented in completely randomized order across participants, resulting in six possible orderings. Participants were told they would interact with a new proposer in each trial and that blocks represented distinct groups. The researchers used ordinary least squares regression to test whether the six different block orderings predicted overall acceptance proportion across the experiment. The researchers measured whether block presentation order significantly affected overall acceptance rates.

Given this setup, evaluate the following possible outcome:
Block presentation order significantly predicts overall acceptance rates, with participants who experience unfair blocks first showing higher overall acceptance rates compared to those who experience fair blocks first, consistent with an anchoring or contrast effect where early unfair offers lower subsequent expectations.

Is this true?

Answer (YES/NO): NO